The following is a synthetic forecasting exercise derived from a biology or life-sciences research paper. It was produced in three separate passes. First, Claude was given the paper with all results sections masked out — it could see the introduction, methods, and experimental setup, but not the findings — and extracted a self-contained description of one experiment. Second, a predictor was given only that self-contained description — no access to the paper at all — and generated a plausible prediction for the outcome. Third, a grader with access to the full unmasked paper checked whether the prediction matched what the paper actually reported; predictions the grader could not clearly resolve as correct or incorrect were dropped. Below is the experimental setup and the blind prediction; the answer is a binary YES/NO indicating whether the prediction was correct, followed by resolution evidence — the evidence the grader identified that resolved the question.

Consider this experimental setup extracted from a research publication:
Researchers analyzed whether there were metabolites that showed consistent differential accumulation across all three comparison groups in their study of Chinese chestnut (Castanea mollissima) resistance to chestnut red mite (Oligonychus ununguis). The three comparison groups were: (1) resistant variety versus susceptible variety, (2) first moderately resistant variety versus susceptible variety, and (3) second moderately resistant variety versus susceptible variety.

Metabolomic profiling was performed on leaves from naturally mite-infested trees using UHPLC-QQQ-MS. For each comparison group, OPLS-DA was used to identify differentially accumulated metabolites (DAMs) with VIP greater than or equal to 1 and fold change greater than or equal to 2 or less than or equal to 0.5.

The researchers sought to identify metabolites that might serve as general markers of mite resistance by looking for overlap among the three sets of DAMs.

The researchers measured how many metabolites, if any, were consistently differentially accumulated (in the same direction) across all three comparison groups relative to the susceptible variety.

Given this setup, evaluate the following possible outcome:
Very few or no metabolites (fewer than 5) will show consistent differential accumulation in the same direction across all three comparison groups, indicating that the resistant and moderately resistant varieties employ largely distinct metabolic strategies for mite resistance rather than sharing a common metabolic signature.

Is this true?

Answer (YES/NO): NO